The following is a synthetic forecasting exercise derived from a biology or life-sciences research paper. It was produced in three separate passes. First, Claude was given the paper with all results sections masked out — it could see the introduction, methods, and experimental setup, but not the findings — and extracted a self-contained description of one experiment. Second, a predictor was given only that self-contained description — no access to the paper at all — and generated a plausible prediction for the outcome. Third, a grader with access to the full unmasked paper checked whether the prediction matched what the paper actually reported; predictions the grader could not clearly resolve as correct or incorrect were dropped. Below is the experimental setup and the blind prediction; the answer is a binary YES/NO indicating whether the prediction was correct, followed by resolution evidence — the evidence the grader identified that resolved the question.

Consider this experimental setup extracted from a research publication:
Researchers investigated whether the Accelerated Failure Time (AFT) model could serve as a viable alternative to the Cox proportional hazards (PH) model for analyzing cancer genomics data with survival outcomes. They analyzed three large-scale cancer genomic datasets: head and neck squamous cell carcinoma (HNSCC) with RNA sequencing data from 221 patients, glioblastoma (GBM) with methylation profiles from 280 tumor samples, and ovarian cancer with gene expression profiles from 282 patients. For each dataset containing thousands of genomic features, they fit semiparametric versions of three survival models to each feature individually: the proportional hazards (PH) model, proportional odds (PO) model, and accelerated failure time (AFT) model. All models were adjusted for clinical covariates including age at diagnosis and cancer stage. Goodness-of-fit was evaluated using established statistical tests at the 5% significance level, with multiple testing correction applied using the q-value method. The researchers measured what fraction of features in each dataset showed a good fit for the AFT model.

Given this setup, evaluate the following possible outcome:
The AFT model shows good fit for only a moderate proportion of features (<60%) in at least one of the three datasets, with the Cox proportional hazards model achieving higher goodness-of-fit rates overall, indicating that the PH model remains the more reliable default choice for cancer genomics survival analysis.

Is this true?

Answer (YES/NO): NO